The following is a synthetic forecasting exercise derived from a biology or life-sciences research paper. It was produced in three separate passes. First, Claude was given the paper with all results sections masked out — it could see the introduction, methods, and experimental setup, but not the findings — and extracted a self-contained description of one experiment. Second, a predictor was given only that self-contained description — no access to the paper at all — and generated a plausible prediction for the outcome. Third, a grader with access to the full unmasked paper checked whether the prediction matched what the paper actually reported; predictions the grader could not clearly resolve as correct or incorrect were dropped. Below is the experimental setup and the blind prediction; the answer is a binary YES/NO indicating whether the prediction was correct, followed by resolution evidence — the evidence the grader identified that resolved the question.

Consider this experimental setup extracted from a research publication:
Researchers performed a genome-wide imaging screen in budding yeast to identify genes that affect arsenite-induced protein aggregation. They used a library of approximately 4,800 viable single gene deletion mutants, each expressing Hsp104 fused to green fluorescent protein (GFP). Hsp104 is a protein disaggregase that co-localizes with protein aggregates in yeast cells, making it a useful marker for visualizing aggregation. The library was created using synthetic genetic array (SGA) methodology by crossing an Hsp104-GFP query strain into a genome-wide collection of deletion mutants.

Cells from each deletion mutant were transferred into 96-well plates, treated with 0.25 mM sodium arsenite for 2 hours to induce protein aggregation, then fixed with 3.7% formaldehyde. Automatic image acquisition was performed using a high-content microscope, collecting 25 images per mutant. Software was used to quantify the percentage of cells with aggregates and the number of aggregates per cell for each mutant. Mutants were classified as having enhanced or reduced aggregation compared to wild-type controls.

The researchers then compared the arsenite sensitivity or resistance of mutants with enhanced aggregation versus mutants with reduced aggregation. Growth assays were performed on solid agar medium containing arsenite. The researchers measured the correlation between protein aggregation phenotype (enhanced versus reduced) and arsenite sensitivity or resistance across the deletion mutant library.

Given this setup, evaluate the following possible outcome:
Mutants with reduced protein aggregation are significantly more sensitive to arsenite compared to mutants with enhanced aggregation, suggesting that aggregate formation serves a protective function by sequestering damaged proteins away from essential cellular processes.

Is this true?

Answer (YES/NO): NO